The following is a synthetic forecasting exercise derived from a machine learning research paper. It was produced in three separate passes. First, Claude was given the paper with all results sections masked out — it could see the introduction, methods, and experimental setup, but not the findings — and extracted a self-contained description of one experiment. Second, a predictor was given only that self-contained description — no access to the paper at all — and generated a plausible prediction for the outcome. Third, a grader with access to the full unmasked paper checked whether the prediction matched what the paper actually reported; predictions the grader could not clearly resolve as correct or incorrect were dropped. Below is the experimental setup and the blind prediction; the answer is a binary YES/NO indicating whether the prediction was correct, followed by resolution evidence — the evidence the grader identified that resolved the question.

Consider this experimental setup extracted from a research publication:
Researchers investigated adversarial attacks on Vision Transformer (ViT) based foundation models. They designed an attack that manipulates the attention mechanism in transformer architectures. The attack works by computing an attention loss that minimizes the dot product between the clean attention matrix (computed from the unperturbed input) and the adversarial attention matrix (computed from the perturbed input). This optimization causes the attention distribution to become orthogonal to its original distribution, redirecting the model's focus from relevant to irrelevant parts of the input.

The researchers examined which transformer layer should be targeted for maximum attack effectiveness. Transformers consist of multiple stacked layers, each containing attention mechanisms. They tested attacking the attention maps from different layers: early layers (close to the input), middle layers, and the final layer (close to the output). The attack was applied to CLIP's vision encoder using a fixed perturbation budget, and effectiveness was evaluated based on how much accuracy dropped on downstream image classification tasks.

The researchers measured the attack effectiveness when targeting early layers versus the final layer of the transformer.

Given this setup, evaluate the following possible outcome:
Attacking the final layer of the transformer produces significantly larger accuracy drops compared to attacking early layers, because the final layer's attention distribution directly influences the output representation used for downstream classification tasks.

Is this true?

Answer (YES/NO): NO